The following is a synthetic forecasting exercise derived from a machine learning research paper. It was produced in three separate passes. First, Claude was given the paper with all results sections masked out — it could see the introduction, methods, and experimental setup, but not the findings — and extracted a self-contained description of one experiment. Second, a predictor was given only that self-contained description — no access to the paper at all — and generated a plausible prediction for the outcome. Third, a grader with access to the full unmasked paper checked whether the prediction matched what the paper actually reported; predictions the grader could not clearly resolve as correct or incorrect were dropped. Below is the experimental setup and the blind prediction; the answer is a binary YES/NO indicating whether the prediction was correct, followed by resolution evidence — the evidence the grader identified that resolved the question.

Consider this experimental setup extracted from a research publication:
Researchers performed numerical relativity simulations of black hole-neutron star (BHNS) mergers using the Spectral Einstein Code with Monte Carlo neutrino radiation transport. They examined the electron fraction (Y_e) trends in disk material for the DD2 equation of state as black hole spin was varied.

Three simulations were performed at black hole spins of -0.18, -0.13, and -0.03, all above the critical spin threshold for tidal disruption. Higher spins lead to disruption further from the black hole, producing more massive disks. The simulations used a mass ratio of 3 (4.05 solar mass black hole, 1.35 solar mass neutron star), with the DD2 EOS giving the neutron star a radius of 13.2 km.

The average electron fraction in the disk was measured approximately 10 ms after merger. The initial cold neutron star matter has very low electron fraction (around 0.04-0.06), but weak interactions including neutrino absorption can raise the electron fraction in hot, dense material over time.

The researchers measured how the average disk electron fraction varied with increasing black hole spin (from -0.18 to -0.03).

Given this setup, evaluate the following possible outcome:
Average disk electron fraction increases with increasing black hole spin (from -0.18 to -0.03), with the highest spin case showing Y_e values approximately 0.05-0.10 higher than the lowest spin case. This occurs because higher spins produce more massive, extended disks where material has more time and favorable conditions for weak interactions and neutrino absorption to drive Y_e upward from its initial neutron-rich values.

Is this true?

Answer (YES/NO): NO